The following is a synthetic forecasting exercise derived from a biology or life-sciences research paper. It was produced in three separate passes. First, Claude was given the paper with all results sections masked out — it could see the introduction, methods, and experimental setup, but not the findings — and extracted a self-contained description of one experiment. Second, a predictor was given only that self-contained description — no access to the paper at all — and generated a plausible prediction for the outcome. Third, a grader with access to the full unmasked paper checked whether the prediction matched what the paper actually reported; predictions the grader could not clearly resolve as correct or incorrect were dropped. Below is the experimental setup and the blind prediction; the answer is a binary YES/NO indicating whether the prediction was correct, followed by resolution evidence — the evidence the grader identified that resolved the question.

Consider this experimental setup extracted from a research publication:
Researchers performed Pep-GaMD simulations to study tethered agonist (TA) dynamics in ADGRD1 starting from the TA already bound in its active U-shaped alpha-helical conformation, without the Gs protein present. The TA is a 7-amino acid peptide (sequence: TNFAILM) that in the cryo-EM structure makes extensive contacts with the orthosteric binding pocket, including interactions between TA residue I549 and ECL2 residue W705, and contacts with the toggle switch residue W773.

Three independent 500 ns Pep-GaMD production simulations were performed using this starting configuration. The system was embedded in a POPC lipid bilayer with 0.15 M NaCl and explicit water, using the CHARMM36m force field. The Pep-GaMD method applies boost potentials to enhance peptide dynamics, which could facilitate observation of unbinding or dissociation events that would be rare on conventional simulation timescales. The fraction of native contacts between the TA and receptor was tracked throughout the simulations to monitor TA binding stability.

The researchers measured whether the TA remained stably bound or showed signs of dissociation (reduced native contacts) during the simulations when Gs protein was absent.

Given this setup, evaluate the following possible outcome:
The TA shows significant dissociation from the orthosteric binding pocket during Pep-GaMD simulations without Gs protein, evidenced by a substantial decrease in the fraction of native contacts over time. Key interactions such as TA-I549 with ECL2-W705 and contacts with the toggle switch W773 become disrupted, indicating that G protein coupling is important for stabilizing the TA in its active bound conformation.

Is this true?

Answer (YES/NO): NO